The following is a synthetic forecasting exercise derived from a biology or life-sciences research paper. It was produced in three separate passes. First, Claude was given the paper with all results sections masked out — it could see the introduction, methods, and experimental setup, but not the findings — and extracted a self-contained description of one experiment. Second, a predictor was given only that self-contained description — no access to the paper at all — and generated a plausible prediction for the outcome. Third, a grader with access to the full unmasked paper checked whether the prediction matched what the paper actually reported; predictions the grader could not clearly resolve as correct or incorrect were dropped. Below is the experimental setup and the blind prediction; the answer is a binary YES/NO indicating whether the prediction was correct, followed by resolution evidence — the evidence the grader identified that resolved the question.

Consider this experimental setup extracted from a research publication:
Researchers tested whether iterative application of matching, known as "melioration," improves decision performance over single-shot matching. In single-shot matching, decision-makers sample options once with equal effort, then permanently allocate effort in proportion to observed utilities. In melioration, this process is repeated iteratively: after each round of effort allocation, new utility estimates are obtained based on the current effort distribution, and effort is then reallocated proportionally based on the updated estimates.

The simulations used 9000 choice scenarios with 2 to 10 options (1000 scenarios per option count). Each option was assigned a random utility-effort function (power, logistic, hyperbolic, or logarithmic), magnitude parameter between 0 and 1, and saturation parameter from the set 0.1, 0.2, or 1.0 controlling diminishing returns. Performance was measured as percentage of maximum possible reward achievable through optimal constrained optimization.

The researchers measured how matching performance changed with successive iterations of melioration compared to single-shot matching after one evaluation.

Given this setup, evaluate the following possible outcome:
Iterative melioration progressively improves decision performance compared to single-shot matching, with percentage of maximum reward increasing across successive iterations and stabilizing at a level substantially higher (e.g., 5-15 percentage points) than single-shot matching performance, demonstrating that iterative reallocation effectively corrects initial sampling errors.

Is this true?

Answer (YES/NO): NO